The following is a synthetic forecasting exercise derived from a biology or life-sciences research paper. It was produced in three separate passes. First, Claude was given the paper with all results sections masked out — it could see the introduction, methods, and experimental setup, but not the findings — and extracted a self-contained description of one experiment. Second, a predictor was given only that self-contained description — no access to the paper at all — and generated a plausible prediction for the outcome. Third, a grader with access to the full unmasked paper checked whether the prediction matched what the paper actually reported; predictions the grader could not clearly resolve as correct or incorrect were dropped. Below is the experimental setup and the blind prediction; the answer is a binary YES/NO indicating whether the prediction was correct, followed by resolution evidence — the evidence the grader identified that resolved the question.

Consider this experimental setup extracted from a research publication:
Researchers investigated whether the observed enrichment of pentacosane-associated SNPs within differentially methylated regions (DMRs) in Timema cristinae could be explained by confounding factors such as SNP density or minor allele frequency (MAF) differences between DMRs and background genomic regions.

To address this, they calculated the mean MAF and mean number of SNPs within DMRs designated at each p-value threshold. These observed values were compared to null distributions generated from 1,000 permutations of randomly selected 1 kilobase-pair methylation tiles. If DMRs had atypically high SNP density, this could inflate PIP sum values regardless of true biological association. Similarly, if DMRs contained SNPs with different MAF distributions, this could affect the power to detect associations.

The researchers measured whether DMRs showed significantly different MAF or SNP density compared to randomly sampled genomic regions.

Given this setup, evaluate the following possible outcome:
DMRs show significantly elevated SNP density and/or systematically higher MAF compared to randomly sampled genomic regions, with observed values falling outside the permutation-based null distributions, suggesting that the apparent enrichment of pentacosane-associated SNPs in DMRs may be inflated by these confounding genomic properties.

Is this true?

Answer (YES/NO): NO